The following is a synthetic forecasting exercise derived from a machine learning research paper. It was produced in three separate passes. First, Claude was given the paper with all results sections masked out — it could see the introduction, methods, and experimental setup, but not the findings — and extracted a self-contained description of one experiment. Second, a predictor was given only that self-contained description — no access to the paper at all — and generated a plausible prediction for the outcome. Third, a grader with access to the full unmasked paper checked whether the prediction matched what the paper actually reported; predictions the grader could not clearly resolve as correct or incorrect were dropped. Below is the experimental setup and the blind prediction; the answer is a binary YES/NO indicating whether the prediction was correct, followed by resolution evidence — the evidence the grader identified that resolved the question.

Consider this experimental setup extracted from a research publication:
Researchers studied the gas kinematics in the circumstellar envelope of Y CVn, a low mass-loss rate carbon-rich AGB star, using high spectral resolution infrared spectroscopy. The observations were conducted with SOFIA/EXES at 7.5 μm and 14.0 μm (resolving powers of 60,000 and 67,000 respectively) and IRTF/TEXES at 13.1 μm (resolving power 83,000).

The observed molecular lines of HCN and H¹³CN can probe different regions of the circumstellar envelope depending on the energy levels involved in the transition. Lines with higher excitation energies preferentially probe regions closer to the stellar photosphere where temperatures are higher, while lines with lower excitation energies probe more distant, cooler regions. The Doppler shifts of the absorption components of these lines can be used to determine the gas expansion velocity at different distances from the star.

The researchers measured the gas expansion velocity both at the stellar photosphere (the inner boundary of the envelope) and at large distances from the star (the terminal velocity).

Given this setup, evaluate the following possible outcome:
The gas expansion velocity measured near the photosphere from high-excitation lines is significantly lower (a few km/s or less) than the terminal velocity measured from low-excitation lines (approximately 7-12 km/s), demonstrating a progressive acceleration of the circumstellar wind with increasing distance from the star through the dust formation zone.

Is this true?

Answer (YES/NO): YES